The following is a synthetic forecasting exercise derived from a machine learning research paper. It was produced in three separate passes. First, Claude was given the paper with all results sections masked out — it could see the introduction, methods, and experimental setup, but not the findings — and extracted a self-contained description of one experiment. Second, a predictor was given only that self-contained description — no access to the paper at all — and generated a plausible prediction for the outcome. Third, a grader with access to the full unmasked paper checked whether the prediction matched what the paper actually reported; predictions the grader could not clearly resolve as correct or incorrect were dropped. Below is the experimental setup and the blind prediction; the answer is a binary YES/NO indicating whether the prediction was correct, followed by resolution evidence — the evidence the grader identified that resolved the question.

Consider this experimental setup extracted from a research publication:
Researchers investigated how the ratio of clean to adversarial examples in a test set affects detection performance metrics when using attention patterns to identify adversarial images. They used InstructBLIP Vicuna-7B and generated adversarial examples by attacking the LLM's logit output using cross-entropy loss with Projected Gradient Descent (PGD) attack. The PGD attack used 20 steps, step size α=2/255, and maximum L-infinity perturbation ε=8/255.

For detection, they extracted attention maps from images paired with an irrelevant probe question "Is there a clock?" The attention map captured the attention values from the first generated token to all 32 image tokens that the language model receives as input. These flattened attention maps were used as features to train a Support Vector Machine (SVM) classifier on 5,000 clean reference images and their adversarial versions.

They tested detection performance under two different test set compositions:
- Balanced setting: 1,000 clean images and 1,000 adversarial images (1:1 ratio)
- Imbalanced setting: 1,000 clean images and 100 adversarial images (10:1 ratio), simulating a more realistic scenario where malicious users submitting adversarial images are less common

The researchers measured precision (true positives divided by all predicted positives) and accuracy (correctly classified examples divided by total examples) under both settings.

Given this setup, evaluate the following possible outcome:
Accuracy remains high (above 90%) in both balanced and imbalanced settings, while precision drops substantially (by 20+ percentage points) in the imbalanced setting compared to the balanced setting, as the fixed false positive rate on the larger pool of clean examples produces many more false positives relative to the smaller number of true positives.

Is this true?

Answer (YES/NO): NO